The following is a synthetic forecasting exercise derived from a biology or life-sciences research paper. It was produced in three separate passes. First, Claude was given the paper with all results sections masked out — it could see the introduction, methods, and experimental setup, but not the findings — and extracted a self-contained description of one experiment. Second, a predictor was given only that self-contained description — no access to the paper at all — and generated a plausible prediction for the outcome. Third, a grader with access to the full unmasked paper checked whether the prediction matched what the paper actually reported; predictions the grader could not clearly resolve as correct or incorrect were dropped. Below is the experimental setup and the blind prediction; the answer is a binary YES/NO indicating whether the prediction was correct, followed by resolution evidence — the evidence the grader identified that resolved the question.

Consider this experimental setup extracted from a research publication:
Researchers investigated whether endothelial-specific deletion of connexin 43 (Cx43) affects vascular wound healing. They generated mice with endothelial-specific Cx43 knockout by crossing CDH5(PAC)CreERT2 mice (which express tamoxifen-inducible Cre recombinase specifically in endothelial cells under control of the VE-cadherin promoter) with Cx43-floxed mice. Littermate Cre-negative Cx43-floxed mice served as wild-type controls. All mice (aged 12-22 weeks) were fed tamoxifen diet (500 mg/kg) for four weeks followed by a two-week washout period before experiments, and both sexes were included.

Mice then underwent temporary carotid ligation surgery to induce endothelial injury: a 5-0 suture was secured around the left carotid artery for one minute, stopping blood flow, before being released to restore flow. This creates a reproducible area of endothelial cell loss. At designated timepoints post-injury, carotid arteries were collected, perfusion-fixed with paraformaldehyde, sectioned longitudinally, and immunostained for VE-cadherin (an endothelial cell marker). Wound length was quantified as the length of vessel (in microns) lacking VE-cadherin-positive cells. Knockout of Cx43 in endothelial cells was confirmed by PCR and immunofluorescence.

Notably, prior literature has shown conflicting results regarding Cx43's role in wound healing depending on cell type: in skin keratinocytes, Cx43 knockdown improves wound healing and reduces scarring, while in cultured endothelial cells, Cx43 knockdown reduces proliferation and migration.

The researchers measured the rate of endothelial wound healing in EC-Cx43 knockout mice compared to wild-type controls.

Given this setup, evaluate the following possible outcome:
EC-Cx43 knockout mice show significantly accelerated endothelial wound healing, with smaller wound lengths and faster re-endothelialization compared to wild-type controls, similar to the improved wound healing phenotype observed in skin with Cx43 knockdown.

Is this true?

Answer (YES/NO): NO